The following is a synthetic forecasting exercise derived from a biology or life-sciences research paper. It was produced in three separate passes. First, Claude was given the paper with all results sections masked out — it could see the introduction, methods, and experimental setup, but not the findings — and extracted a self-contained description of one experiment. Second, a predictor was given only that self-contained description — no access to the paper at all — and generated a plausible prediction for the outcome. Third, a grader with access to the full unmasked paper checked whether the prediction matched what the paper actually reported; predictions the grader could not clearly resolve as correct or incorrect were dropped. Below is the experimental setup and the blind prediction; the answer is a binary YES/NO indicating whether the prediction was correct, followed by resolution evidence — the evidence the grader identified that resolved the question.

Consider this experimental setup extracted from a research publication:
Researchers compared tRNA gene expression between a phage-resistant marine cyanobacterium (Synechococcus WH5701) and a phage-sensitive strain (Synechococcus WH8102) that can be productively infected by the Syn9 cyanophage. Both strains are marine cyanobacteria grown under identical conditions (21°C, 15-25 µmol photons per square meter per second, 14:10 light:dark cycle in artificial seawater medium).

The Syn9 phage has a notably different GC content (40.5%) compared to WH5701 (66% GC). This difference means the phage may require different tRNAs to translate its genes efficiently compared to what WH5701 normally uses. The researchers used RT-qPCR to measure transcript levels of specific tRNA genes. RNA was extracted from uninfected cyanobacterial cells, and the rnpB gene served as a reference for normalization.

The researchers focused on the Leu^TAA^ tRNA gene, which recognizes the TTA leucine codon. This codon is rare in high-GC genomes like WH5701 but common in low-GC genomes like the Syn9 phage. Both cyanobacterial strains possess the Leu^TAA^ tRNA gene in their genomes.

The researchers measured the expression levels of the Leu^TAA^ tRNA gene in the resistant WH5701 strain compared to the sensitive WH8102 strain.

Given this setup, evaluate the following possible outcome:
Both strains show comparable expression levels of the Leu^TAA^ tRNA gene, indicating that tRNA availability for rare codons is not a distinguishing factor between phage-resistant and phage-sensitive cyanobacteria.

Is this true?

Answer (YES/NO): NO